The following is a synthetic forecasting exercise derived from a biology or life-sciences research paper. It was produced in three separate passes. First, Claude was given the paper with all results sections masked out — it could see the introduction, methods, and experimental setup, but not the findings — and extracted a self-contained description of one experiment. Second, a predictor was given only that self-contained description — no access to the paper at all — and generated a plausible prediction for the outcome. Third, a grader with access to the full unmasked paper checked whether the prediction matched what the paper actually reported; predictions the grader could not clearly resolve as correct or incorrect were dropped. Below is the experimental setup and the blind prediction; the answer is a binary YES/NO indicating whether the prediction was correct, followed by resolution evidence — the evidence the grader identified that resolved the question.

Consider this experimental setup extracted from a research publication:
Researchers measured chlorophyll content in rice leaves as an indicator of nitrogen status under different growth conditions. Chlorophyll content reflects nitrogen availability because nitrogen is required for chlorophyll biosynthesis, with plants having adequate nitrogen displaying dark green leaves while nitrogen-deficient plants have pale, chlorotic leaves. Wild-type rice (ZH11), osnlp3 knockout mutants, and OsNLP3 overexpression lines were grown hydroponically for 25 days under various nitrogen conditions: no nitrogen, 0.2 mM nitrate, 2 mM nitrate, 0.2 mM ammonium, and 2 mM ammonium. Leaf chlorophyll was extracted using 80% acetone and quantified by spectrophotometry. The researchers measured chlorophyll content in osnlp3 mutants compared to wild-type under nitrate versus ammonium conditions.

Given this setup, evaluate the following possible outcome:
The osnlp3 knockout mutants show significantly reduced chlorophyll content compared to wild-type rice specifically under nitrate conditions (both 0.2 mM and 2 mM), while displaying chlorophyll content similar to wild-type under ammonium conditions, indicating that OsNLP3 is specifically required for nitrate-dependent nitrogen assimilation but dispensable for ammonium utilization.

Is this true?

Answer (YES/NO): NO